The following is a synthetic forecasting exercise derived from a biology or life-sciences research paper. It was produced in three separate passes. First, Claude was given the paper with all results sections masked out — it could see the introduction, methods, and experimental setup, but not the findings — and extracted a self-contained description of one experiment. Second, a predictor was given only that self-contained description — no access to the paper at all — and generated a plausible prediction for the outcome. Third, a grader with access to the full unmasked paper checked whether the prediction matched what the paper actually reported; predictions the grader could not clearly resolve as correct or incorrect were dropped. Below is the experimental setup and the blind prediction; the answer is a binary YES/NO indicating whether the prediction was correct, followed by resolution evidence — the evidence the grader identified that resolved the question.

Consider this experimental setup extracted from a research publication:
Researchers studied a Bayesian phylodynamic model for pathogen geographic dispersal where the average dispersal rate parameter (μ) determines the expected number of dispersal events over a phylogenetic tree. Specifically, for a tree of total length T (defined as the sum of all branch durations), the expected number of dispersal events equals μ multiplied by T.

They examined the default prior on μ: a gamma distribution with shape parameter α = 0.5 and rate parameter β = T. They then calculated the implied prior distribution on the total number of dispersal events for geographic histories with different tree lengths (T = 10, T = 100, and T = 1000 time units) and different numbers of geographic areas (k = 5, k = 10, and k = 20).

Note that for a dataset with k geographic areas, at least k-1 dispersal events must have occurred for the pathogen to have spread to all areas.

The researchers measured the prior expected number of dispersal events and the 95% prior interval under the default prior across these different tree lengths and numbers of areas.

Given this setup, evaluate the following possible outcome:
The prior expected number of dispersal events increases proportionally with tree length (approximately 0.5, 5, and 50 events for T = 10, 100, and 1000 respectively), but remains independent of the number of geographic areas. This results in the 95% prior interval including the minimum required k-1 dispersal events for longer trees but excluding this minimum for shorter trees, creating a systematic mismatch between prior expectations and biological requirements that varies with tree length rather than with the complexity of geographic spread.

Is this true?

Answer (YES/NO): NO